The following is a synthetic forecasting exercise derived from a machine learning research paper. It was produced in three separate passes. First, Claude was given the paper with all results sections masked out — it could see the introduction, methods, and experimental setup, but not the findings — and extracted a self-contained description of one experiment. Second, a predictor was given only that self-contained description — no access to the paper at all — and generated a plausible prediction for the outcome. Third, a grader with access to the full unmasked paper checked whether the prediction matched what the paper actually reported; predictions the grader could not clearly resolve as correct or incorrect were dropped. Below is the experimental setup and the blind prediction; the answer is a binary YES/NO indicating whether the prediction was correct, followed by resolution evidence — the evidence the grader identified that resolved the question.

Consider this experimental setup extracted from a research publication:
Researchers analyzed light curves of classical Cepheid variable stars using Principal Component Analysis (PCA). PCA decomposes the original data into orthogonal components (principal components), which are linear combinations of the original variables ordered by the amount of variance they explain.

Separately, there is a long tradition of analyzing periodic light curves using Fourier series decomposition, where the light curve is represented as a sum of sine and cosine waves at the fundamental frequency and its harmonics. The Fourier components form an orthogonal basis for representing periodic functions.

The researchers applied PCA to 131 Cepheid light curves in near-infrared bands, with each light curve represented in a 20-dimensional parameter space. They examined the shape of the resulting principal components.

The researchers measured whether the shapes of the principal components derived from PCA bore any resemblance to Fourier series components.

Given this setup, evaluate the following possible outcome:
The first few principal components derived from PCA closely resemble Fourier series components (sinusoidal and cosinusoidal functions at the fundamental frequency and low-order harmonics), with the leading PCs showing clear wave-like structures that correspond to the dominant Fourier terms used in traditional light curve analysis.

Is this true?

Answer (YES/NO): YES